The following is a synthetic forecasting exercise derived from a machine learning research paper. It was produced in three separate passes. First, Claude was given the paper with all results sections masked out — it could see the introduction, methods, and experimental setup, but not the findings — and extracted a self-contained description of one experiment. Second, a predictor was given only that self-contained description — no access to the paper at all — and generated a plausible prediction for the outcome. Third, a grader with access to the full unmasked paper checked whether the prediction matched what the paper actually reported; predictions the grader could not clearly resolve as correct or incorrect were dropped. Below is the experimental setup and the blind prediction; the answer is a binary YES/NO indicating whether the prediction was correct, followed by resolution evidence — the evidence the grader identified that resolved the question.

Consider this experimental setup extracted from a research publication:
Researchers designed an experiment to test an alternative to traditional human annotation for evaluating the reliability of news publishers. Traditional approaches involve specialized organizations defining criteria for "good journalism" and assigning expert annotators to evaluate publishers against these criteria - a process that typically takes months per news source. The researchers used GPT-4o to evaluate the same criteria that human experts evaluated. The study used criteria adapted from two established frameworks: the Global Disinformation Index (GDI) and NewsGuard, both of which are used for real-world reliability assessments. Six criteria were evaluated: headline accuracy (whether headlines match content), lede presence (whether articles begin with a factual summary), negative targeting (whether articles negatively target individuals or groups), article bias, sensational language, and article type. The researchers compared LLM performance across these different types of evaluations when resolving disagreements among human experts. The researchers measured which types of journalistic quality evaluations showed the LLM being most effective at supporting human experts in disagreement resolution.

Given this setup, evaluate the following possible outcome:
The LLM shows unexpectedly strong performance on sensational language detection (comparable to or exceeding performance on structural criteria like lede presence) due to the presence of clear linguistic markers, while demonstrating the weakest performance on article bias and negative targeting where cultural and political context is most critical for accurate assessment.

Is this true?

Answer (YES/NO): NO